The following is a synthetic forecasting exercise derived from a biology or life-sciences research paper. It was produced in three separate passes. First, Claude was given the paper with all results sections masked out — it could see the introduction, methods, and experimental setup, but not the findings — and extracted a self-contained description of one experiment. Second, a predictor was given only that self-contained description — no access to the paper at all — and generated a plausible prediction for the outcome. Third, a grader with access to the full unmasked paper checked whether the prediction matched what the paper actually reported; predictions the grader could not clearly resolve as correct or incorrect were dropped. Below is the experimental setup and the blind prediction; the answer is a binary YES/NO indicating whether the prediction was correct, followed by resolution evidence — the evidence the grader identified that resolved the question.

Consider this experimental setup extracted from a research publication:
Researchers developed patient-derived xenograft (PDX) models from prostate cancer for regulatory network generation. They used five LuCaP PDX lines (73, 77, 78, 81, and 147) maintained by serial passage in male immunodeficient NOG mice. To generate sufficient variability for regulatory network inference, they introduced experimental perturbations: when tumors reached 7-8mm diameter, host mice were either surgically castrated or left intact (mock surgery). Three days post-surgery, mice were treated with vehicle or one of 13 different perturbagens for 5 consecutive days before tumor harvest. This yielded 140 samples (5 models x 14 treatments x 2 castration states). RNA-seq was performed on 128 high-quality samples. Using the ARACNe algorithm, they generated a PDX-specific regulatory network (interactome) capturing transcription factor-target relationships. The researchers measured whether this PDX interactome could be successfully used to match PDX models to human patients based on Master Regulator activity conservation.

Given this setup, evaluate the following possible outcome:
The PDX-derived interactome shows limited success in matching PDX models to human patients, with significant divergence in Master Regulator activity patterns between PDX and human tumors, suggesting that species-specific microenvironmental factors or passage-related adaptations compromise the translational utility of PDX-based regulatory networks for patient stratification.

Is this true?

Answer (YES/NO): NO